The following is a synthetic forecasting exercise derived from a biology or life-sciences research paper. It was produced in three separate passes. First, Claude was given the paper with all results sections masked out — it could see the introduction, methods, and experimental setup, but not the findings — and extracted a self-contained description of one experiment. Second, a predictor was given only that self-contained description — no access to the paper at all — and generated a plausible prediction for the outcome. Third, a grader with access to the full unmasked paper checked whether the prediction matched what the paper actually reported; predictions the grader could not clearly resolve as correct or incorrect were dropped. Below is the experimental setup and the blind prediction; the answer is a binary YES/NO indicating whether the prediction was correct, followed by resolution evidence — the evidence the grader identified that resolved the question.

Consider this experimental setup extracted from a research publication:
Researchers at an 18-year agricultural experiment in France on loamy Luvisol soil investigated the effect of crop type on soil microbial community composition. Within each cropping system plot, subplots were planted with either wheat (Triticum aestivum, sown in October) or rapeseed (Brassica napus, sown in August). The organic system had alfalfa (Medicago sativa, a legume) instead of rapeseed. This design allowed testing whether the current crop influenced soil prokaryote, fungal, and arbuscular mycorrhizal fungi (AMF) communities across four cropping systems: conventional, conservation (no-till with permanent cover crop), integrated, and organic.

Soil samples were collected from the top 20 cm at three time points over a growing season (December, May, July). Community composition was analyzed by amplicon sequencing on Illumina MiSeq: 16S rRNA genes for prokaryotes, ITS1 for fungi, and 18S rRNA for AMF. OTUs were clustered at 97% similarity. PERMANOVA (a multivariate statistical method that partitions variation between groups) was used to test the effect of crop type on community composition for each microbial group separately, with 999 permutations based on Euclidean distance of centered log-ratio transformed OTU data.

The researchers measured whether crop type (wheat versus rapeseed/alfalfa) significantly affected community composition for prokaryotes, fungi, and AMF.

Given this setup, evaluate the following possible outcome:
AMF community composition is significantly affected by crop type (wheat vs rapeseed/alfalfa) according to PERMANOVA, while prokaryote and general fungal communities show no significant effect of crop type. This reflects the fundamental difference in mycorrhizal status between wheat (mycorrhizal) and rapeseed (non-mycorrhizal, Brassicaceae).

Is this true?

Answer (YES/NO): NO